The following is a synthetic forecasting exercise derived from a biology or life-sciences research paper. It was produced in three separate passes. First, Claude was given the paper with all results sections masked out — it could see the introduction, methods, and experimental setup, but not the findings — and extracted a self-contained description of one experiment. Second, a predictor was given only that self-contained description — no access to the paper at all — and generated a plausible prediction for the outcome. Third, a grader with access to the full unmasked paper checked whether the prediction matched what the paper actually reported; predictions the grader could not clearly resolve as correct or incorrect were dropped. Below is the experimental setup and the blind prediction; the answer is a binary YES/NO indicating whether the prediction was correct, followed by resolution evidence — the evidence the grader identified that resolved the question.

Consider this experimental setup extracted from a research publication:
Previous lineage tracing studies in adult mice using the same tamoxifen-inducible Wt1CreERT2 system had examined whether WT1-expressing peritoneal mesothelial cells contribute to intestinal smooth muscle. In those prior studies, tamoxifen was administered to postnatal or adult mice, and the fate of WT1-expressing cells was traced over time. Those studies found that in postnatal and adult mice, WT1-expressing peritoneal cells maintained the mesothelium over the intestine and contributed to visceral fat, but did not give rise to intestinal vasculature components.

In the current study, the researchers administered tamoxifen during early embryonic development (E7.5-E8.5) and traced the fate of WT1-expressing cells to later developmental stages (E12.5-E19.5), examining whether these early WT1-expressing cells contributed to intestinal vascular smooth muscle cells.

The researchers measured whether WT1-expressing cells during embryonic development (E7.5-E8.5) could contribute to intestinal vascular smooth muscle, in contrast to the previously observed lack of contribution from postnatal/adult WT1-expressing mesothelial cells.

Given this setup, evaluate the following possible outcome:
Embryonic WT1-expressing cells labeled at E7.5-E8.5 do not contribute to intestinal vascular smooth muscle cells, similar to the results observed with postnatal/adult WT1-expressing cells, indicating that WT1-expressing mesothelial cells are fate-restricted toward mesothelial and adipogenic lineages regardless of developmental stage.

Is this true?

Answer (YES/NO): NO